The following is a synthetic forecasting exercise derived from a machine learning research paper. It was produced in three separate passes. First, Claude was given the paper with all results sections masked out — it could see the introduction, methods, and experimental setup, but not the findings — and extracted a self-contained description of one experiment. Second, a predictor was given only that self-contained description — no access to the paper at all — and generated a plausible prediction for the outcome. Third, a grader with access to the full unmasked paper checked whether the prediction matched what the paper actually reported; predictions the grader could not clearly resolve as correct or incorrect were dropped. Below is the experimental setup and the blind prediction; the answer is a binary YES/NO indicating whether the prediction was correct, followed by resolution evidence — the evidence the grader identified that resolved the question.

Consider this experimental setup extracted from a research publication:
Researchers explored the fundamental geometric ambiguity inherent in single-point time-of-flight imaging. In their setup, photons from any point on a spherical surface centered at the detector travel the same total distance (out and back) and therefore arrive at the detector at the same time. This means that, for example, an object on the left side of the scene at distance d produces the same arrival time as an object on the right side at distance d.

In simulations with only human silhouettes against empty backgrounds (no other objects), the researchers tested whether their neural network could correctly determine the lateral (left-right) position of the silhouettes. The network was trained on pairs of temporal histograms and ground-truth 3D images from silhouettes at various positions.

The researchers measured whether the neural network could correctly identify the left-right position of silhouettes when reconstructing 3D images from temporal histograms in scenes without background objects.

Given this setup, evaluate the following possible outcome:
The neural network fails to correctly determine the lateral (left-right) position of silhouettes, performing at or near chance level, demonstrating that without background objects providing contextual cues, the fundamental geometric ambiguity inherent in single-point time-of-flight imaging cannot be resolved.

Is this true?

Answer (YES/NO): YES